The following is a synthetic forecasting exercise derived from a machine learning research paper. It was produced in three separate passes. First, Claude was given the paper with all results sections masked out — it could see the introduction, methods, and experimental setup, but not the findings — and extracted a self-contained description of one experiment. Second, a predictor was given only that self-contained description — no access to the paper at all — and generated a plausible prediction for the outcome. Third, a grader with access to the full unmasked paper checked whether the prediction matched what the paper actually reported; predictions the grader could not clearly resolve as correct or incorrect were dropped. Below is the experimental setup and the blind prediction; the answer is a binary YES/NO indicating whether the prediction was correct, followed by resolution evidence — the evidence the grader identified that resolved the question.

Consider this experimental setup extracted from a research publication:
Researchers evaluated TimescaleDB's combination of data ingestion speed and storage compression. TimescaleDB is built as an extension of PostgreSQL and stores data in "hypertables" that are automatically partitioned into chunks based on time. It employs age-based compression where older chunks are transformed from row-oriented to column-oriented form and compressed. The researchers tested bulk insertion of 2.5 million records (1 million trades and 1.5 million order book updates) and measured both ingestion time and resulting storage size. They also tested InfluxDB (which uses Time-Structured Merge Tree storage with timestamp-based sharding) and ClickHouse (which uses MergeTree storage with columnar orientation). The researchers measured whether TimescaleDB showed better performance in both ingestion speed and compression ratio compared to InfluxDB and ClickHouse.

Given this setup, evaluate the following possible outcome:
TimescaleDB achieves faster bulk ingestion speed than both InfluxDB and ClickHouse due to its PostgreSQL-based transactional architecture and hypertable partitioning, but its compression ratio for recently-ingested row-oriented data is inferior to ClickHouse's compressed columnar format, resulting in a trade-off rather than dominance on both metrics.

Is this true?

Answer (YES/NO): NO